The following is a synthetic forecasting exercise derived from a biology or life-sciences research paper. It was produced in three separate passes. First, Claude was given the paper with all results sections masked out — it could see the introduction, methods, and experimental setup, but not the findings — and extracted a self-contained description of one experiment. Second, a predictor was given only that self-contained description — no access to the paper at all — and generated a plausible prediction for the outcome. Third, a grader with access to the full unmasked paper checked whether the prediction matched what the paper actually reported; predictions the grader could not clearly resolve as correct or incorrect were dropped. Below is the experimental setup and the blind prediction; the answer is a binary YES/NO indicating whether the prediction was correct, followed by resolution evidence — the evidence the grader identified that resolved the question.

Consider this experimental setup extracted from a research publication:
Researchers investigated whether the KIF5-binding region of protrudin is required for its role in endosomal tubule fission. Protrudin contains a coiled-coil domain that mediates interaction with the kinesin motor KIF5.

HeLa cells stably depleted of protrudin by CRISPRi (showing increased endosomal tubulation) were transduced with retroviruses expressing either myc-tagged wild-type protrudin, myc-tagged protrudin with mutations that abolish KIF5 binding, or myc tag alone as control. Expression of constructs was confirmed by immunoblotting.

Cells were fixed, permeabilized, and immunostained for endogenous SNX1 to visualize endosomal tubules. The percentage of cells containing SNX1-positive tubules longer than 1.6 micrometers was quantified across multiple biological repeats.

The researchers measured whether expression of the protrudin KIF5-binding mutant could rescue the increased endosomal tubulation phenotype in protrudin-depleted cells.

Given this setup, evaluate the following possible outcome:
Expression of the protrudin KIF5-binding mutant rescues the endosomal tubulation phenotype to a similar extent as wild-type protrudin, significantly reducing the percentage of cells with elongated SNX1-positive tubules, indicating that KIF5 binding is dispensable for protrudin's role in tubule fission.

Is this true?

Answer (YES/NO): NO